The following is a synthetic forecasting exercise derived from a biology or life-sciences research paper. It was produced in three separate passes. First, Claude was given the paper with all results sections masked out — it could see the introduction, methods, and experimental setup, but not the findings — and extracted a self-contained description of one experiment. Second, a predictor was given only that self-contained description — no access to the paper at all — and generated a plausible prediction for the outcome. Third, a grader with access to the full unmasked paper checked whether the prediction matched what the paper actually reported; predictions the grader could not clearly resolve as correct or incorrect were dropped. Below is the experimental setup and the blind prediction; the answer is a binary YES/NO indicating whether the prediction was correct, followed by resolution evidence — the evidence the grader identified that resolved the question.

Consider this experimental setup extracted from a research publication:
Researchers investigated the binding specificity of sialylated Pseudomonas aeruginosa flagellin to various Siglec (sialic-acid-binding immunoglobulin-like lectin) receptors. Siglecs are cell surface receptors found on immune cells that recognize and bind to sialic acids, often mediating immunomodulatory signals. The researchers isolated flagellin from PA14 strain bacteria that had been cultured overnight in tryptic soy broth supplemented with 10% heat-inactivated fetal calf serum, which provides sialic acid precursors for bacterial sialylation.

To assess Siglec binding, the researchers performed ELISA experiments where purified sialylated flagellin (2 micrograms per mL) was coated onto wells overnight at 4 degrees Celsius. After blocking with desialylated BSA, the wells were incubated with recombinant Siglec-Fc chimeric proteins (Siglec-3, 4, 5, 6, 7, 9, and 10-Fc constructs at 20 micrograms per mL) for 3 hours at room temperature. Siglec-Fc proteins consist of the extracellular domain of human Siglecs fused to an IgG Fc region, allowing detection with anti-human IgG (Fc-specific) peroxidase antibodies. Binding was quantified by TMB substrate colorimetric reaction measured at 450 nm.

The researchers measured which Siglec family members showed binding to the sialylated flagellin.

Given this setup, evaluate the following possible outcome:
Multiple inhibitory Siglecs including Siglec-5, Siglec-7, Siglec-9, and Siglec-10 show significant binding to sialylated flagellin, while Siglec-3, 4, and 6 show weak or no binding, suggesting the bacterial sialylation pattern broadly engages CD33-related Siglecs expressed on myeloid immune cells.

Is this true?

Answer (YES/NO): NO